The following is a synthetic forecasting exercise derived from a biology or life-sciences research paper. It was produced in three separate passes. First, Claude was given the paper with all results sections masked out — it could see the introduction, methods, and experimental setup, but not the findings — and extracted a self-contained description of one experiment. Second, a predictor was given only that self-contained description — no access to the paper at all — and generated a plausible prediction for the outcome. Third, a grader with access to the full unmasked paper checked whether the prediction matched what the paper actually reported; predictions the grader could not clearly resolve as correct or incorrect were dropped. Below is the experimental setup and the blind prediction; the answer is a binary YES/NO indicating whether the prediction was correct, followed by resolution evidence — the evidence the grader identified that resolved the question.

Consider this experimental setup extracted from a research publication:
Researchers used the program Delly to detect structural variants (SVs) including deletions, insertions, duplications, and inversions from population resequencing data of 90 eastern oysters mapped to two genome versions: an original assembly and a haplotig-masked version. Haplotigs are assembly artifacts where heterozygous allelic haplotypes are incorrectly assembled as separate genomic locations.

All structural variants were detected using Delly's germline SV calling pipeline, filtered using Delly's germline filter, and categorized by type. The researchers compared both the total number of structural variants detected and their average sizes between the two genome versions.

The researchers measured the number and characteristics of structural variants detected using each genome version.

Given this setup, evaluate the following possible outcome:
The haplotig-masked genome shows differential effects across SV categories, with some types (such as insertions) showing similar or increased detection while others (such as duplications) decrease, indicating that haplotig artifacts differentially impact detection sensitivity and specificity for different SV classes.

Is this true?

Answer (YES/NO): NO